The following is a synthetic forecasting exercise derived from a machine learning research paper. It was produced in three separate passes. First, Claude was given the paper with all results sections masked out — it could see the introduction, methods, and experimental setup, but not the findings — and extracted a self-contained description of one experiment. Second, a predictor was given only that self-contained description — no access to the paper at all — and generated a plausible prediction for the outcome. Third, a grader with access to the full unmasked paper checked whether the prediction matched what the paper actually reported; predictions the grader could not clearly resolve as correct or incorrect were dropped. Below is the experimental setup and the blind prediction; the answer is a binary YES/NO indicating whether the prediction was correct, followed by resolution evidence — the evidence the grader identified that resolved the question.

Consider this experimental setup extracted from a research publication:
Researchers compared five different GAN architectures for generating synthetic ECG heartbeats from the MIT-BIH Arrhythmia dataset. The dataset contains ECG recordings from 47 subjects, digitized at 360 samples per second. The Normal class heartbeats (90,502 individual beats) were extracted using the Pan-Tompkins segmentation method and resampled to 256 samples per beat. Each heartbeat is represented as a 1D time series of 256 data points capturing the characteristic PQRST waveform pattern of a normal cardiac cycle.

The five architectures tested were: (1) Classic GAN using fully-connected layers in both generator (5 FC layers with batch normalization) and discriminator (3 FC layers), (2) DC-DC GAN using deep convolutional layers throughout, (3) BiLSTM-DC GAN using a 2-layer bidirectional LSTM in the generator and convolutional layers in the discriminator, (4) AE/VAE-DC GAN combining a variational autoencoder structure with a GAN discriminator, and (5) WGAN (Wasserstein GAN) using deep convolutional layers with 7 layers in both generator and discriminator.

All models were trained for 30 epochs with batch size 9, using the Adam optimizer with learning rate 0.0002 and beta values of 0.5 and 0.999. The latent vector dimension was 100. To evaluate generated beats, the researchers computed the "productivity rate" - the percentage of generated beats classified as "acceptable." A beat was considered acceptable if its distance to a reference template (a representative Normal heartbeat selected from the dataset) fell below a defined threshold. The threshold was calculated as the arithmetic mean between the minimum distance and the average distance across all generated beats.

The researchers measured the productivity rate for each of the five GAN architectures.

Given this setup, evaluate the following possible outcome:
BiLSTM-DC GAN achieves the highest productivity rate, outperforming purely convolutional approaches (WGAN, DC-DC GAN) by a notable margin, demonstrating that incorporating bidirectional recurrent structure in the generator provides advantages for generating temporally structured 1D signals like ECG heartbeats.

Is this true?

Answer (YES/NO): NO